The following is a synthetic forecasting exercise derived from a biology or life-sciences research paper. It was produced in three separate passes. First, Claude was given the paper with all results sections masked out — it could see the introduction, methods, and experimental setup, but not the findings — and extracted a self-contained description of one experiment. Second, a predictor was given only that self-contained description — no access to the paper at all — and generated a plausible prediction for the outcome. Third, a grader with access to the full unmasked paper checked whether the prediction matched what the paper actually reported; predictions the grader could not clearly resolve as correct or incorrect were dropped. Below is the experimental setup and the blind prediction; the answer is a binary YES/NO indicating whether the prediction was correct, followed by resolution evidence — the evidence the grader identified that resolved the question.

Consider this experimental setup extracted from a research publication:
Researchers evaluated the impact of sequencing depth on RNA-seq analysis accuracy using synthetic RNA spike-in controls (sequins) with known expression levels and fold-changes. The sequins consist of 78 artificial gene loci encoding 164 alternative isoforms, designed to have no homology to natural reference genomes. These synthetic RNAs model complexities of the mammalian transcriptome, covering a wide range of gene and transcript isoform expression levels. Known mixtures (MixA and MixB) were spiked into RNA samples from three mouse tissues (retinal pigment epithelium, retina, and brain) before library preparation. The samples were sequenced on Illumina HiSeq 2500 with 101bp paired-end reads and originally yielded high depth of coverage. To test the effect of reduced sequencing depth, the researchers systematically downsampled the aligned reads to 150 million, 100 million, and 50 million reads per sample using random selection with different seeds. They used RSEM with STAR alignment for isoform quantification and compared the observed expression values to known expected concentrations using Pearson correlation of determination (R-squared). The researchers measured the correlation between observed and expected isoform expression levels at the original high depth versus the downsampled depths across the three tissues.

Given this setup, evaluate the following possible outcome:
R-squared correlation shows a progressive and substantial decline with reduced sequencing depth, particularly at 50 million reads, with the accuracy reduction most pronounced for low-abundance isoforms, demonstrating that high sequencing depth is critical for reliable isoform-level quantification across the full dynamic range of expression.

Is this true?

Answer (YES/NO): NO